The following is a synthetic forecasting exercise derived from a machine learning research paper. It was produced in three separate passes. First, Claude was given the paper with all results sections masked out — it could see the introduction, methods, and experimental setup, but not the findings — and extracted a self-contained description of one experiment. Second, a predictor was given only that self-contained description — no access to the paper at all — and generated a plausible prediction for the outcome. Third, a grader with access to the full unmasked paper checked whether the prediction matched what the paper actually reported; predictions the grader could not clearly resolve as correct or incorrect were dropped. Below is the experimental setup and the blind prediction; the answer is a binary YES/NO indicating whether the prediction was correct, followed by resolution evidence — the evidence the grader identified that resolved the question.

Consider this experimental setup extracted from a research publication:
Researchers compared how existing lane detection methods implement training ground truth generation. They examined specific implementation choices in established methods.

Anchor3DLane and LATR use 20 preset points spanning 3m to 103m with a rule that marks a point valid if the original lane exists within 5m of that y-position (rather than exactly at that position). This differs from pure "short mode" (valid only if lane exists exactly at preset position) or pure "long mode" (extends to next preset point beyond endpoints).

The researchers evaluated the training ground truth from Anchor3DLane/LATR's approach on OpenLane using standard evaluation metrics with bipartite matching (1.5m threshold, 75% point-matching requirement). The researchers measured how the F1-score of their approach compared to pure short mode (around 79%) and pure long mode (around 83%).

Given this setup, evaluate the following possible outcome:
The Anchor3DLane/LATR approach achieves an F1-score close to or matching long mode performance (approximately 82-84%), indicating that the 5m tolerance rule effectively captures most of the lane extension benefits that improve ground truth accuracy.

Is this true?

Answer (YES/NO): NO